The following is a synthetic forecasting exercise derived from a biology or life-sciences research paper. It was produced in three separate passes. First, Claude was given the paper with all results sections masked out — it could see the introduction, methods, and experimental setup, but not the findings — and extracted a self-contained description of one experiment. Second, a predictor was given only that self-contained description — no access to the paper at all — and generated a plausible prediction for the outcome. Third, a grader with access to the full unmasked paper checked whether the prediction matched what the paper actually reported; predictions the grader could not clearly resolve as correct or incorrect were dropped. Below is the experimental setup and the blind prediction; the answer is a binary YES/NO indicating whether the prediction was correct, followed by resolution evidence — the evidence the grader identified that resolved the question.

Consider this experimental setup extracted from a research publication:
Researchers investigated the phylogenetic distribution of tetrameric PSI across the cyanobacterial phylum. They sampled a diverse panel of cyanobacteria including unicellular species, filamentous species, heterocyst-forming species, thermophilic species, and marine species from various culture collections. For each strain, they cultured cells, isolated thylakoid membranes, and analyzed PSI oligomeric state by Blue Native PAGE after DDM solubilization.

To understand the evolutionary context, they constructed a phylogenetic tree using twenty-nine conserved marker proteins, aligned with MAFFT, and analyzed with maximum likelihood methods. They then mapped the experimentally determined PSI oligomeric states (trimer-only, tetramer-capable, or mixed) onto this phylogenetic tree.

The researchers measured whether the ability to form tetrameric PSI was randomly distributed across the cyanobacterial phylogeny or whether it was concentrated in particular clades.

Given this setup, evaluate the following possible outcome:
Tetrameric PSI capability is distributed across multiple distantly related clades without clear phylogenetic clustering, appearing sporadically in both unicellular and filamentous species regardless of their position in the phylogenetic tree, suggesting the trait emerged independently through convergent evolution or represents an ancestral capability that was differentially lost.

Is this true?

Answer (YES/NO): NO